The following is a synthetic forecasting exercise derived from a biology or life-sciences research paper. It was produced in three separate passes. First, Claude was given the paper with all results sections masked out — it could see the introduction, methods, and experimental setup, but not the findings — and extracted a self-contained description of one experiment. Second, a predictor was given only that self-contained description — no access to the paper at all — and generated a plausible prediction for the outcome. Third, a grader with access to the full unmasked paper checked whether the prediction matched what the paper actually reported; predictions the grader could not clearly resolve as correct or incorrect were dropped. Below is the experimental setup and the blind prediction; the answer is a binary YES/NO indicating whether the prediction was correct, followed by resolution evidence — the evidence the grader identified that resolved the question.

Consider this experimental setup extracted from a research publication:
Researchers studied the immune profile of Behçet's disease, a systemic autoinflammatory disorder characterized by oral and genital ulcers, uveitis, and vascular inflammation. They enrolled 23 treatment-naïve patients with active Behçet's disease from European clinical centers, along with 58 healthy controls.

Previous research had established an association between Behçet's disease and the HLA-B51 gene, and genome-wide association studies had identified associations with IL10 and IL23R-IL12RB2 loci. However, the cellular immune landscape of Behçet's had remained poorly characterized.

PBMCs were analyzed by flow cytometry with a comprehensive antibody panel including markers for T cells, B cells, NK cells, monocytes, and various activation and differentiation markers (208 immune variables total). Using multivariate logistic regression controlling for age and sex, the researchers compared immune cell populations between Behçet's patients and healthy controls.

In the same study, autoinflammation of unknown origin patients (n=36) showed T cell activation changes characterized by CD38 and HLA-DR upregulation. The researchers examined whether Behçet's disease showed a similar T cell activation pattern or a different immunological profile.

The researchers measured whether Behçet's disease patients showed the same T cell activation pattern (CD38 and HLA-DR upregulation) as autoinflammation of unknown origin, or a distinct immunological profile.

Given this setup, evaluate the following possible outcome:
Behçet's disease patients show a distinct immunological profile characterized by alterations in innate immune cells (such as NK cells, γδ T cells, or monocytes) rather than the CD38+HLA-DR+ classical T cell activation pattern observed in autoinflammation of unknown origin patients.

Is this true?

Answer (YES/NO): YES